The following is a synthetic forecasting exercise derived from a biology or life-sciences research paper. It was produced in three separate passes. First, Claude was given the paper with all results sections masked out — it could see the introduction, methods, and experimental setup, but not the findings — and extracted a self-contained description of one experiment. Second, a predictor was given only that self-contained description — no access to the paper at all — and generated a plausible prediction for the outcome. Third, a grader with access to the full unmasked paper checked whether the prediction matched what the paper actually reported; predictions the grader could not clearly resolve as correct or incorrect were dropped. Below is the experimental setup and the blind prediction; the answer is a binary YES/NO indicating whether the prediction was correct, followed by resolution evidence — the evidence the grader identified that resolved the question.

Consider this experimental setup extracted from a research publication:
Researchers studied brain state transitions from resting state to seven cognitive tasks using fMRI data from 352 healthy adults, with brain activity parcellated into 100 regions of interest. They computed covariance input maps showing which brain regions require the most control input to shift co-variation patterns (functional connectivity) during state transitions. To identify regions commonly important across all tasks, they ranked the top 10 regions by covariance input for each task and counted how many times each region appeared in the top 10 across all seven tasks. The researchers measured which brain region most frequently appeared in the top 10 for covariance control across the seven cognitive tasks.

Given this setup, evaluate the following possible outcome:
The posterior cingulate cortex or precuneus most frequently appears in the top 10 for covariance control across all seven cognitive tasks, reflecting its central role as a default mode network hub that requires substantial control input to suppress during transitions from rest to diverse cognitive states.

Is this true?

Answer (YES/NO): YES